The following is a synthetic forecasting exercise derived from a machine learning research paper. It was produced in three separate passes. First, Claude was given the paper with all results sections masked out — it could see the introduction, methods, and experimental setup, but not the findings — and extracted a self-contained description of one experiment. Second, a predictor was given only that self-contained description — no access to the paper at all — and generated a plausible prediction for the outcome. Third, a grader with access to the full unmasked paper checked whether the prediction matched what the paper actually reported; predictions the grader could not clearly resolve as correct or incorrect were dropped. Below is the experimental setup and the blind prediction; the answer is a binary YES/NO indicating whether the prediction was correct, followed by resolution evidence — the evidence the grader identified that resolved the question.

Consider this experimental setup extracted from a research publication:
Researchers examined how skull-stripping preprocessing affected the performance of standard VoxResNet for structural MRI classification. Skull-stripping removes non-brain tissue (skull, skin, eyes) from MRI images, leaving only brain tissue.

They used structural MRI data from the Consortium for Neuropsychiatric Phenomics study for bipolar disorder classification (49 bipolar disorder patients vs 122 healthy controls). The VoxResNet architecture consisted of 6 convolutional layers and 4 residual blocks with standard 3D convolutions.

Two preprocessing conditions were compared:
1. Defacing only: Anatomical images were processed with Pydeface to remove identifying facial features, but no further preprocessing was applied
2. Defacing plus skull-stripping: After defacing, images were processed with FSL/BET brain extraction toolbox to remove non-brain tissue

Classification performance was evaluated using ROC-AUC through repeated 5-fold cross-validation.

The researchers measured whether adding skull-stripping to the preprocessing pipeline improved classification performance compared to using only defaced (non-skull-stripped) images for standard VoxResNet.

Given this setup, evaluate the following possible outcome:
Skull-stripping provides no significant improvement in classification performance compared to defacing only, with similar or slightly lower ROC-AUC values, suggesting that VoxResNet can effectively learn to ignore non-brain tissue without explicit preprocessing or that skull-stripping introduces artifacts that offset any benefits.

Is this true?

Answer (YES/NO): NO